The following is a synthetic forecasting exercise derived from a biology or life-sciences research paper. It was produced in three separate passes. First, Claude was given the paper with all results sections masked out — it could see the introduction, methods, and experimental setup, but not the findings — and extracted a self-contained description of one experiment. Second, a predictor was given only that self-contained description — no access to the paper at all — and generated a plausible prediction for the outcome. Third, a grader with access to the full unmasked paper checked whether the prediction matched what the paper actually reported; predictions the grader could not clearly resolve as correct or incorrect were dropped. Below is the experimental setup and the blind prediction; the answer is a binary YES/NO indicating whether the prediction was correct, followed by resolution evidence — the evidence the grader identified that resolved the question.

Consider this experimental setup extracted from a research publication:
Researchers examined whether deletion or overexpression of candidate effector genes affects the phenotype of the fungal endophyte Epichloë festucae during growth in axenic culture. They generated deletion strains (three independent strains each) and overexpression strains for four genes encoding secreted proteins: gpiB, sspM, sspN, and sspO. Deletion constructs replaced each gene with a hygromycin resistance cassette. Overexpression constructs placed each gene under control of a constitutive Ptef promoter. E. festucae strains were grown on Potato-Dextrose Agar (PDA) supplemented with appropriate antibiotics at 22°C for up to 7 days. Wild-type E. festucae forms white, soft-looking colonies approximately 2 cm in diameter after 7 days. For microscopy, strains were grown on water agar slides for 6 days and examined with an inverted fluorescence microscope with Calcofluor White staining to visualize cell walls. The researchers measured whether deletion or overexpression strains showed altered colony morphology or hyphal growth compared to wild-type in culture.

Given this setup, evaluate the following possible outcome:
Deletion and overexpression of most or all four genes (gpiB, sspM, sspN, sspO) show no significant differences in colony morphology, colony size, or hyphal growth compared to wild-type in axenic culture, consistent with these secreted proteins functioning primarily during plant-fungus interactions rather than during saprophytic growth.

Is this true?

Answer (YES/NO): YES